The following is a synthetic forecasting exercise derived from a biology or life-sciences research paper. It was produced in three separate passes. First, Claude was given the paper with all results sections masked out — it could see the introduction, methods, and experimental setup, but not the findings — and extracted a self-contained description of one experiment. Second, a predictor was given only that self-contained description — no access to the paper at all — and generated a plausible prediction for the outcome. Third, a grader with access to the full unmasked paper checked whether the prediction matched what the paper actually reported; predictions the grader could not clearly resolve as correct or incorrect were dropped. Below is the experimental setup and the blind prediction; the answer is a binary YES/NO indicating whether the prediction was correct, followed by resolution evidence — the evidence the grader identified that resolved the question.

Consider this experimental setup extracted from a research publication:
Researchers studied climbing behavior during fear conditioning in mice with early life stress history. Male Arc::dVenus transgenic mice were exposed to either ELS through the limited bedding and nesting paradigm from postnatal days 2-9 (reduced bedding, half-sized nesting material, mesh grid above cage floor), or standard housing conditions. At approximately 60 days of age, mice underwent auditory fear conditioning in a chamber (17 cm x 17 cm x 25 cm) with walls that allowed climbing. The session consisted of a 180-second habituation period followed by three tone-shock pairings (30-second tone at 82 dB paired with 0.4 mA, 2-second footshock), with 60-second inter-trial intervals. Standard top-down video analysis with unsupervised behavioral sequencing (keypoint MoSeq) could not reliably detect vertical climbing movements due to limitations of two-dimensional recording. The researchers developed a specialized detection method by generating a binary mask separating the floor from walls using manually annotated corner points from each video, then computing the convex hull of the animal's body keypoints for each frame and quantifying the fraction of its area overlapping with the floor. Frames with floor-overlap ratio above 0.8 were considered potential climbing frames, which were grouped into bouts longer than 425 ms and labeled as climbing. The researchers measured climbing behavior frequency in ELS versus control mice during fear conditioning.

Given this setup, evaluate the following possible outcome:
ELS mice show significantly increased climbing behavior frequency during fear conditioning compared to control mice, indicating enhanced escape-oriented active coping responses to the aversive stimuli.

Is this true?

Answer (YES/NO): NO